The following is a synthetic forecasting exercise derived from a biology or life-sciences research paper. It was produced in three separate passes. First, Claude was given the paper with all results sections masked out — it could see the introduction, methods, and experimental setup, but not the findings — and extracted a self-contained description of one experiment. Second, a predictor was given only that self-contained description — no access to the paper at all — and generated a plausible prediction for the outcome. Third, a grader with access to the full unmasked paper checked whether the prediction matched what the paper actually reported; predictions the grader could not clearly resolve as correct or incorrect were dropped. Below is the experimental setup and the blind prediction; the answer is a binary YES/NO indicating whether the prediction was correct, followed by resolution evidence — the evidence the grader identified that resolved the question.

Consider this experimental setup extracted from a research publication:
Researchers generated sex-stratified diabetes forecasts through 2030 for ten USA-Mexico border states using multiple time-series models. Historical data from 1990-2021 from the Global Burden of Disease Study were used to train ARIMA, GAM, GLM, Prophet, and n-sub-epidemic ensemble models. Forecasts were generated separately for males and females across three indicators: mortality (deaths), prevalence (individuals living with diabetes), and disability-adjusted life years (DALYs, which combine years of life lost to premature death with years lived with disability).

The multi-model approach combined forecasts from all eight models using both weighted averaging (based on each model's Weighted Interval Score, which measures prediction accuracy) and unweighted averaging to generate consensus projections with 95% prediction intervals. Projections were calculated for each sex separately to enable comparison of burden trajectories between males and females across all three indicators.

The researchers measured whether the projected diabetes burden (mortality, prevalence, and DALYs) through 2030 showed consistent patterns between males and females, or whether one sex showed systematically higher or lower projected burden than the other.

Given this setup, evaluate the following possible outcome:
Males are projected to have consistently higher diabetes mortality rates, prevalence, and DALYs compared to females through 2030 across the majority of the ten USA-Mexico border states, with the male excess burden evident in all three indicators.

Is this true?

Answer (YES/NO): YES